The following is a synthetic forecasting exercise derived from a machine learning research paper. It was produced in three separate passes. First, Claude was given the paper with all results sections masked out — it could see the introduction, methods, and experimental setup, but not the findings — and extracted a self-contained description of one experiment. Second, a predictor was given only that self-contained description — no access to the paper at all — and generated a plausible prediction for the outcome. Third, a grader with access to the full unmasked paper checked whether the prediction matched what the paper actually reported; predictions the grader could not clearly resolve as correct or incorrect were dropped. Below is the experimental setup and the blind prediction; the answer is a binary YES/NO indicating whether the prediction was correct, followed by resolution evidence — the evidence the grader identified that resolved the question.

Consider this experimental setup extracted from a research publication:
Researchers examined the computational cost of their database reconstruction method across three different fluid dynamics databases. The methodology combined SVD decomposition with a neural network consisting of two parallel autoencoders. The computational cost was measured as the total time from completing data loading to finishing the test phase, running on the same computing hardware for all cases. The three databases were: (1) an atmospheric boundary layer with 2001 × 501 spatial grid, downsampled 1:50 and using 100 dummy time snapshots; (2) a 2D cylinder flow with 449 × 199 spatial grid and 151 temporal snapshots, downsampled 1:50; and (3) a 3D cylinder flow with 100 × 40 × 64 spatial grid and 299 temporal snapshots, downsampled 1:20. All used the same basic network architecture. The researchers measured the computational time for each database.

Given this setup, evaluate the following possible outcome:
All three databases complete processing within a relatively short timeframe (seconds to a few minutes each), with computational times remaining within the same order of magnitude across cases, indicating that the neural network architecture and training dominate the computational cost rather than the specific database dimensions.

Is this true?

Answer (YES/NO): NO